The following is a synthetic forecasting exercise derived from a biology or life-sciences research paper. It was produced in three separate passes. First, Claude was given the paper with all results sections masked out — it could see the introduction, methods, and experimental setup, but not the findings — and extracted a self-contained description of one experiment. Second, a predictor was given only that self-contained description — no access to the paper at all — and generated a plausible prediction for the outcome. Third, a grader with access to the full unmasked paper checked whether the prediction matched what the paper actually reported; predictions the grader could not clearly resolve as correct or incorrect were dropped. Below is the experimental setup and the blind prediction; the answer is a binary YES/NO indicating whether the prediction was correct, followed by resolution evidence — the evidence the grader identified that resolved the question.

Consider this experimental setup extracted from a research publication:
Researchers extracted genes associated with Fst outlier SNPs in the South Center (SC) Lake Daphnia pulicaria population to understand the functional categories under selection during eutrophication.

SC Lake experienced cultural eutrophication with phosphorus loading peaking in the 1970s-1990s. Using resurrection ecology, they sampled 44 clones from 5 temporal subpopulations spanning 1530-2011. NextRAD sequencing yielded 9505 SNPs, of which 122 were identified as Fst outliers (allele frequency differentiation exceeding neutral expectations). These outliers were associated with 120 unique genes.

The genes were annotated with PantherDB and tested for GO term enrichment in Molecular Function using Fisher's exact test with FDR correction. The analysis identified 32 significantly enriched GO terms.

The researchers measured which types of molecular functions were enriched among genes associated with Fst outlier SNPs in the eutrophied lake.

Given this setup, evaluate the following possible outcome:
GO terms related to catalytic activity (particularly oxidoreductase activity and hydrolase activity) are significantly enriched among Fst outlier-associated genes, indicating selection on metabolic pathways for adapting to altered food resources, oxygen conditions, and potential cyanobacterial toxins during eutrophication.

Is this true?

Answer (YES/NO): NO